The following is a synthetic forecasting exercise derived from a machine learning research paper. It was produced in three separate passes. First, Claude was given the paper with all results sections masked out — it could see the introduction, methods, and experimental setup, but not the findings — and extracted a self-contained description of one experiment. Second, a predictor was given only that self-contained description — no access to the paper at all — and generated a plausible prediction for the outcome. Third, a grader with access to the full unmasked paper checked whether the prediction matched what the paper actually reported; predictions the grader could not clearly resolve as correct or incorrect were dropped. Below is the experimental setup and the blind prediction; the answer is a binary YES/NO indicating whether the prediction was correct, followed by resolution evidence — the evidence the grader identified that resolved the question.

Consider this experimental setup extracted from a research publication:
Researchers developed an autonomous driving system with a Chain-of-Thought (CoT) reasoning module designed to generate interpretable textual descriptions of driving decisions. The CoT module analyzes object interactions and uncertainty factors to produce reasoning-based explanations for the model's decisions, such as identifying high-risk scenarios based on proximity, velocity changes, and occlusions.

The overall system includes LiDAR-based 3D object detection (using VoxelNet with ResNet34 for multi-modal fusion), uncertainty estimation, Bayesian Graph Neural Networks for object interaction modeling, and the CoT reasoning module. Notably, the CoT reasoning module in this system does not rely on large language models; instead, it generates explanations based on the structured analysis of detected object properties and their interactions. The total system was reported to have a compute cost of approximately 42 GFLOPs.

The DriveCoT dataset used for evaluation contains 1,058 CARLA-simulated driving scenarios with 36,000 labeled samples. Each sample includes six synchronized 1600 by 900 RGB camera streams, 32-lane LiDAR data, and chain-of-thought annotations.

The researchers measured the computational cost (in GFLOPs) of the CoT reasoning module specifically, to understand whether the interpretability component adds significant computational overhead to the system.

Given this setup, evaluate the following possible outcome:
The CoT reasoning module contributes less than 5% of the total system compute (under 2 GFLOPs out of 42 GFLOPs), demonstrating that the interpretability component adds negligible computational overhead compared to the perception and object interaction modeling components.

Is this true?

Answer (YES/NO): YES